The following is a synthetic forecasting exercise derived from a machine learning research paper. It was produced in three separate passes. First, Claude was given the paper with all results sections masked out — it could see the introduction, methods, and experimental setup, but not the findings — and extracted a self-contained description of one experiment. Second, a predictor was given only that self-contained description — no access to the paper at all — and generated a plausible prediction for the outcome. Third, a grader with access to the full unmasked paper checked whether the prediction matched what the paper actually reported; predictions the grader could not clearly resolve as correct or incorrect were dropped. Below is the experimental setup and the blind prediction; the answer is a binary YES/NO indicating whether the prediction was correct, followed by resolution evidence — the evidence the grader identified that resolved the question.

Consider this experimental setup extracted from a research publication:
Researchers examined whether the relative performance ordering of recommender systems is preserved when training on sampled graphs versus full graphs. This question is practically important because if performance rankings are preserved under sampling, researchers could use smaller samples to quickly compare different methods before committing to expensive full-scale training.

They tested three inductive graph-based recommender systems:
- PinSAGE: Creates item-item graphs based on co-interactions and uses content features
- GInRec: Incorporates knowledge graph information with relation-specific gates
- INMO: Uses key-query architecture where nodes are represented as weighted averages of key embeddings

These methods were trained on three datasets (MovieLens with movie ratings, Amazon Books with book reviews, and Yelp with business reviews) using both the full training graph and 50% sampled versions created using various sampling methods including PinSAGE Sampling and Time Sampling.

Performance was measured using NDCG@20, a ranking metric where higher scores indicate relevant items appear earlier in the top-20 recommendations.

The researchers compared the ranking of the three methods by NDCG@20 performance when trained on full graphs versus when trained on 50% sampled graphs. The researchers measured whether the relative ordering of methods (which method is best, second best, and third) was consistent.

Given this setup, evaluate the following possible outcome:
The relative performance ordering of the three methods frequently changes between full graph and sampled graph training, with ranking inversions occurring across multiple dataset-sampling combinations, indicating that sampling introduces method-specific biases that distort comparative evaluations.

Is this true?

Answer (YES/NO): NO